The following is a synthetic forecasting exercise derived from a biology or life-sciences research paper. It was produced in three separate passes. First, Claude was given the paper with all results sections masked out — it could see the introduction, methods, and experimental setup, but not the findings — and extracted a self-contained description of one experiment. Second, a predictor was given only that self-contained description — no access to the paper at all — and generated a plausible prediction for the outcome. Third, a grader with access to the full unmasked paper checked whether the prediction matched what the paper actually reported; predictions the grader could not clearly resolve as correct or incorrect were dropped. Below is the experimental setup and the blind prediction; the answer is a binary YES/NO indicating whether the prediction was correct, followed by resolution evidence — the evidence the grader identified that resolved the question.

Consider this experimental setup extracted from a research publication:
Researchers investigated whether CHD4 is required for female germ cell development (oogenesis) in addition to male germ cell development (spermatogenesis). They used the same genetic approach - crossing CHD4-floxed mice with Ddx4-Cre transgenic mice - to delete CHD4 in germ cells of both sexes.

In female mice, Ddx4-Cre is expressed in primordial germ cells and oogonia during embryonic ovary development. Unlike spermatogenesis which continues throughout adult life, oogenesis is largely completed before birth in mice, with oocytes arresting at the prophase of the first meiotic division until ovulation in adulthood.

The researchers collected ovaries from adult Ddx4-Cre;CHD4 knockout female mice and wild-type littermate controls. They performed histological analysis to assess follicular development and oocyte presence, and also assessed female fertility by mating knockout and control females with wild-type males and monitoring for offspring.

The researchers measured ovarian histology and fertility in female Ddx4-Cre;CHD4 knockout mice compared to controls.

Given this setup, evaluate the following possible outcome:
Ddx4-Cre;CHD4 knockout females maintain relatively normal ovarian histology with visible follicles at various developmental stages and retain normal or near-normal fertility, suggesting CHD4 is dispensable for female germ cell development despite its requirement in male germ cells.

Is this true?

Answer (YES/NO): NO